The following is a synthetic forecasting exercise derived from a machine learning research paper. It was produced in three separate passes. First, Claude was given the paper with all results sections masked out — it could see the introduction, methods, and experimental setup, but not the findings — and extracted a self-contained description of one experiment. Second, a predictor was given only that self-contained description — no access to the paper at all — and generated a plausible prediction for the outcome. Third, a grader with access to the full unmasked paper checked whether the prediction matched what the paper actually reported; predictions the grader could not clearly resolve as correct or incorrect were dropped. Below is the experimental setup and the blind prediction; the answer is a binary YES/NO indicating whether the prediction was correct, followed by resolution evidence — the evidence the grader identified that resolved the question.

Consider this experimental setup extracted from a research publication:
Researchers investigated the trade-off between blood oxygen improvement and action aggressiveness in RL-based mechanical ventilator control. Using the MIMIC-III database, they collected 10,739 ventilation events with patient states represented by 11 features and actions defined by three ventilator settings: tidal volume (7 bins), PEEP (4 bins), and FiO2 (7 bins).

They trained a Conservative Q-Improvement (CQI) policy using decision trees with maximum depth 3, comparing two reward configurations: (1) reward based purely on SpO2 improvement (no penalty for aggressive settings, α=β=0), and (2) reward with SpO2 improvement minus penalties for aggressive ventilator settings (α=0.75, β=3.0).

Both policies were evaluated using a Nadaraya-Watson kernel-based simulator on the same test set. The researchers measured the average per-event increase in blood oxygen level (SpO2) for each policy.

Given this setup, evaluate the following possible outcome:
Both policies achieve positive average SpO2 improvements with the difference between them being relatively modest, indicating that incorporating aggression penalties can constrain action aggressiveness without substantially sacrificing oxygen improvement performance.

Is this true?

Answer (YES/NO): NO